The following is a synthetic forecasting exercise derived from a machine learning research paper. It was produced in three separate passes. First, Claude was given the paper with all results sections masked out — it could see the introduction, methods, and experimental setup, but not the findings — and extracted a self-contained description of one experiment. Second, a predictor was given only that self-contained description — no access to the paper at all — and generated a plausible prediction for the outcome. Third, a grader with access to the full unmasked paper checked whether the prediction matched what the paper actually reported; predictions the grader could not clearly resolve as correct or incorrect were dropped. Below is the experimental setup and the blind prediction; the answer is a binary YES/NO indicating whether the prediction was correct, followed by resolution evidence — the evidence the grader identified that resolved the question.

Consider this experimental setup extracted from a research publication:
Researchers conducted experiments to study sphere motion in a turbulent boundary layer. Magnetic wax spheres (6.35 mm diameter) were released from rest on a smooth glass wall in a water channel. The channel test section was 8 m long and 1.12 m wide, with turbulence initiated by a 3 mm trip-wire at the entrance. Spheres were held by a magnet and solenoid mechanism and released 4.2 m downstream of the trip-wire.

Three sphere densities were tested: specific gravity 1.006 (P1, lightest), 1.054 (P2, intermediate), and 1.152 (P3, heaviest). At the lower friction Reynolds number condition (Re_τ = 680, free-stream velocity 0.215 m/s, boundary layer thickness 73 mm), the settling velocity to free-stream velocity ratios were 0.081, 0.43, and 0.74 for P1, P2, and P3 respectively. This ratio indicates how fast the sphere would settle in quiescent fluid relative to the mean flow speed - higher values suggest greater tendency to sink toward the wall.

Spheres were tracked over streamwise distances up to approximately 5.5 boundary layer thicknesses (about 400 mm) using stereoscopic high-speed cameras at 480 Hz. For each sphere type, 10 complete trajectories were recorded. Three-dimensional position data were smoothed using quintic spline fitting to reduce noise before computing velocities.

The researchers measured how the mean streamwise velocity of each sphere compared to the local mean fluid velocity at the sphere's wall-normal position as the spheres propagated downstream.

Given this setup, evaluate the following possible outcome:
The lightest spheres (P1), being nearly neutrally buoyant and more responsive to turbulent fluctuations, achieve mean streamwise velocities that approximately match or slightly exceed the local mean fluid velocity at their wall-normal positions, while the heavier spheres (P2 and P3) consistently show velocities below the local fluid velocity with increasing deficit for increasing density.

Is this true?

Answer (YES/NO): NO